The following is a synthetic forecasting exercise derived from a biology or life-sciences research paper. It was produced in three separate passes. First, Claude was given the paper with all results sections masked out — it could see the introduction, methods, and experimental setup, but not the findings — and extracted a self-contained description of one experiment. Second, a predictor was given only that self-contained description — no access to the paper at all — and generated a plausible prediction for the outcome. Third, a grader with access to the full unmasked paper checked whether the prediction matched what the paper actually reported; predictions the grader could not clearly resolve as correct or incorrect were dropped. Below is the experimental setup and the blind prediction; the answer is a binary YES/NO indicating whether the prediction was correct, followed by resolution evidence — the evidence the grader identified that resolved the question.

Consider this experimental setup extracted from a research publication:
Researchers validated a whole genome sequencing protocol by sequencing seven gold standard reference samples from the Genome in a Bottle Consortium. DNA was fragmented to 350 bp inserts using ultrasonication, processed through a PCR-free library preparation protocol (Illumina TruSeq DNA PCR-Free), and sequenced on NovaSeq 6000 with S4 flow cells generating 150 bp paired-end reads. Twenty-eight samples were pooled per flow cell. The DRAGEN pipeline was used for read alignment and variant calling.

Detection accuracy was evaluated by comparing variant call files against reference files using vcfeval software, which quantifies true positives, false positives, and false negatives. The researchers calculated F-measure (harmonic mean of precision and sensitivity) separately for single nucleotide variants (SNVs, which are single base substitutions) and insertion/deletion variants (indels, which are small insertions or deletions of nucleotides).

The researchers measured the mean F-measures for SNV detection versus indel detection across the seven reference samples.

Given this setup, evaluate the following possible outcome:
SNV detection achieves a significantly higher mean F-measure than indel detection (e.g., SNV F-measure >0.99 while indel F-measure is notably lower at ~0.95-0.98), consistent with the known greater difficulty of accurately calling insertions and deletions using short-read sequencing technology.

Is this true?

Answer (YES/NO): NO